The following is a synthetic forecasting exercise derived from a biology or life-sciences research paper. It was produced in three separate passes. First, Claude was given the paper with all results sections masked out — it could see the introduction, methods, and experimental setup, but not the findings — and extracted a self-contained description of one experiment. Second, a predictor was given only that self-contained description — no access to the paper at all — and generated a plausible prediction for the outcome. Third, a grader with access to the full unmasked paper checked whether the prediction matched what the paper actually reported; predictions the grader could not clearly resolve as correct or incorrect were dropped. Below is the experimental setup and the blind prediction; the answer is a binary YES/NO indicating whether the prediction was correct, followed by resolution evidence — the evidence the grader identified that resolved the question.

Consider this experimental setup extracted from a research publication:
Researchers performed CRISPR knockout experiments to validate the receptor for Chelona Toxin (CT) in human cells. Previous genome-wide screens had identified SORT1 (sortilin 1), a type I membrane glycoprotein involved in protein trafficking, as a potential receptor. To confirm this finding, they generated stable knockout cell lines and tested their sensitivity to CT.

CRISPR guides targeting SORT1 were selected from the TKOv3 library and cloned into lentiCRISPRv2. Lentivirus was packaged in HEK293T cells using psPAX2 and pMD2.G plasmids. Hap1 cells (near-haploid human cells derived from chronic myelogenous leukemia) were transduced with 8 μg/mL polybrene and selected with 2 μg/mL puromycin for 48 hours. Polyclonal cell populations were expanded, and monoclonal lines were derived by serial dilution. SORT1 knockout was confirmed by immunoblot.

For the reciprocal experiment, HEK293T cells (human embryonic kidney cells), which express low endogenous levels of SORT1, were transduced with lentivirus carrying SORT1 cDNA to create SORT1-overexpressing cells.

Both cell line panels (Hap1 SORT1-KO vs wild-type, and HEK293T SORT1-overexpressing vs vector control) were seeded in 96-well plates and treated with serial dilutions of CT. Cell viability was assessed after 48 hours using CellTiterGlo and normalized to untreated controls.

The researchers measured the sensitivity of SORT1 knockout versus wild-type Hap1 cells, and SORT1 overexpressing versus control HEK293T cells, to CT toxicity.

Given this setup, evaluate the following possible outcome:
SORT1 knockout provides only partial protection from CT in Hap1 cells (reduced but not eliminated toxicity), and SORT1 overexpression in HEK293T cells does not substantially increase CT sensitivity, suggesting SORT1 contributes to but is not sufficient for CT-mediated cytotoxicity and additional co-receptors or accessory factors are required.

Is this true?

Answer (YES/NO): NO